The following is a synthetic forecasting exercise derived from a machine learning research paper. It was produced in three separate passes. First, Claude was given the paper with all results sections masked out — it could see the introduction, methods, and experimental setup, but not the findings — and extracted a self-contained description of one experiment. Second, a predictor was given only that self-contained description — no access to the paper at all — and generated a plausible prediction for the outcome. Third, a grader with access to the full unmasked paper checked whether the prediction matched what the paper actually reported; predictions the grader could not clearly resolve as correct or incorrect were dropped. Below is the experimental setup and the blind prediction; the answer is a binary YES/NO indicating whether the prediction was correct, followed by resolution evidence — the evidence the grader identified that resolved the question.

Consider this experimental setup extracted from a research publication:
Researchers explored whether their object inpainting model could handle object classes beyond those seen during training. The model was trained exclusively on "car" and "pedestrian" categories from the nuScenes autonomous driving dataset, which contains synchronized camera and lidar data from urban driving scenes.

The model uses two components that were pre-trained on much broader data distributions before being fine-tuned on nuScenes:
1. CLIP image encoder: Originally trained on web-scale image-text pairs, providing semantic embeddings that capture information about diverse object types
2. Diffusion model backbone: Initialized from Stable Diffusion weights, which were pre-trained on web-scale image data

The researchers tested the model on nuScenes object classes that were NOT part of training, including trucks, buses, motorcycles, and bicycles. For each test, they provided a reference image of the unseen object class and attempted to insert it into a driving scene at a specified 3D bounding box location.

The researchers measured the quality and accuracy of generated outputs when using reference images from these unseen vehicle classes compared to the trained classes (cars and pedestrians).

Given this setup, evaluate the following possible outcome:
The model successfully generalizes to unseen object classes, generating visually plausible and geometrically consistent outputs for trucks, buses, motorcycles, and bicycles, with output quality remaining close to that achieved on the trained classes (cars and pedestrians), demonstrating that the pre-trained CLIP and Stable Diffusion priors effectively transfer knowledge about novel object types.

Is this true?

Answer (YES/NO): NO